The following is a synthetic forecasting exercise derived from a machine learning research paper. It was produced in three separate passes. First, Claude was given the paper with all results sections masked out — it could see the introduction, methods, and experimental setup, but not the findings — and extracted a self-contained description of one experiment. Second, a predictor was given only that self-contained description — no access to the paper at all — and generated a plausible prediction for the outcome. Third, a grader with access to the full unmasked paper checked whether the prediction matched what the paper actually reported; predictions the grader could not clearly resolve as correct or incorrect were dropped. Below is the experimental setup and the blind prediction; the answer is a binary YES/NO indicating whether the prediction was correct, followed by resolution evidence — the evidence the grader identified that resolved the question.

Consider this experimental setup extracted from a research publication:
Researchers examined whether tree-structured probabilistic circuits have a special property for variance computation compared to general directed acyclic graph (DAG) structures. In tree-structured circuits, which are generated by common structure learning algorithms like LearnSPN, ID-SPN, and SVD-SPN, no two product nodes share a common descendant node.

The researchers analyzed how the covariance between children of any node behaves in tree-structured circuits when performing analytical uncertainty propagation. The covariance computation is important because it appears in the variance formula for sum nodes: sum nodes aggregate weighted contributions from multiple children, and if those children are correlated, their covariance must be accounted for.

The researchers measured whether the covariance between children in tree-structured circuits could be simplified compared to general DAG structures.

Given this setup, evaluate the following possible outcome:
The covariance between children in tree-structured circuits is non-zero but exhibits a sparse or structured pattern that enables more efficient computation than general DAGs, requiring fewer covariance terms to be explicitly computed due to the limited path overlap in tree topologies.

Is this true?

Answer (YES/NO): NO